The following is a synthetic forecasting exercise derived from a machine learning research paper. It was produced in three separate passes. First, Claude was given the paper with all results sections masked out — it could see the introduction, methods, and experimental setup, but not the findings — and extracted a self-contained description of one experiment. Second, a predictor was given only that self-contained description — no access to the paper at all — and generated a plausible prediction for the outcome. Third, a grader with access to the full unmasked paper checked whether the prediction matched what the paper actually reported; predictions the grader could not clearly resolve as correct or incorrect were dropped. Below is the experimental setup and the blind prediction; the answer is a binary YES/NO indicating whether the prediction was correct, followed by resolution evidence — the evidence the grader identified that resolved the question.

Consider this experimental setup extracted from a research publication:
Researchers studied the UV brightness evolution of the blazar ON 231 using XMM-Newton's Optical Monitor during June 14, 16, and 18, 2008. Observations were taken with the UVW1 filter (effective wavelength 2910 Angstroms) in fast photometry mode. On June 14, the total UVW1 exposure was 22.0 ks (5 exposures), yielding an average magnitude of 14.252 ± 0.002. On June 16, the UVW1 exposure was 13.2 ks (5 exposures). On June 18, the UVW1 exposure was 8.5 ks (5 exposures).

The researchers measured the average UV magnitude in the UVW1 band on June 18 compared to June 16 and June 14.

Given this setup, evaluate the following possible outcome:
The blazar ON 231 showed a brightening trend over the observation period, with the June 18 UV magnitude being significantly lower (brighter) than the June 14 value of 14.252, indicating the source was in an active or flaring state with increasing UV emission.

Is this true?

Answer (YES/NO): NO